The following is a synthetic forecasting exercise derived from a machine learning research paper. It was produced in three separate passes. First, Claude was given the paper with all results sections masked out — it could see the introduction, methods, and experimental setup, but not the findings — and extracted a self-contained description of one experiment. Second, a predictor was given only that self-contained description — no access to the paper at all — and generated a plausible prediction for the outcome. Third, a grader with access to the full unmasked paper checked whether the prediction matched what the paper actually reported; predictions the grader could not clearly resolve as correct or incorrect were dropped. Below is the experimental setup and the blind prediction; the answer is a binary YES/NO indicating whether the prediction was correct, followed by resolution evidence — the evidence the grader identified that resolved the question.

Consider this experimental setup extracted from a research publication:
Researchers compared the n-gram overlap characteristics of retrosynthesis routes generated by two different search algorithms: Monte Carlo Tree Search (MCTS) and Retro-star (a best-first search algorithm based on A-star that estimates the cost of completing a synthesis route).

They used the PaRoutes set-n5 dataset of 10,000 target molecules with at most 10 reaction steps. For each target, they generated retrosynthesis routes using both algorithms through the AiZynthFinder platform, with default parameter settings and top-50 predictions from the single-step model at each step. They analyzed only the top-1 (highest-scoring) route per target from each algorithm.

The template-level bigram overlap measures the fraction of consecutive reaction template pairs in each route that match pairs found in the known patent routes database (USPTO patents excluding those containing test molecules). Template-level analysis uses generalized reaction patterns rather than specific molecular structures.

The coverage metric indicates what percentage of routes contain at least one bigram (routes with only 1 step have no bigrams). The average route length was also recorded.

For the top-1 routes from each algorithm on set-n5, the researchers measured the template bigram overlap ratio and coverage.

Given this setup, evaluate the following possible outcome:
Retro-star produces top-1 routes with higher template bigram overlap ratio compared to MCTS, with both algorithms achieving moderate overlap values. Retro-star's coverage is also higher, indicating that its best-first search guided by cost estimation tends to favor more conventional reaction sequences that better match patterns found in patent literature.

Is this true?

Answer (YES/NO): NO